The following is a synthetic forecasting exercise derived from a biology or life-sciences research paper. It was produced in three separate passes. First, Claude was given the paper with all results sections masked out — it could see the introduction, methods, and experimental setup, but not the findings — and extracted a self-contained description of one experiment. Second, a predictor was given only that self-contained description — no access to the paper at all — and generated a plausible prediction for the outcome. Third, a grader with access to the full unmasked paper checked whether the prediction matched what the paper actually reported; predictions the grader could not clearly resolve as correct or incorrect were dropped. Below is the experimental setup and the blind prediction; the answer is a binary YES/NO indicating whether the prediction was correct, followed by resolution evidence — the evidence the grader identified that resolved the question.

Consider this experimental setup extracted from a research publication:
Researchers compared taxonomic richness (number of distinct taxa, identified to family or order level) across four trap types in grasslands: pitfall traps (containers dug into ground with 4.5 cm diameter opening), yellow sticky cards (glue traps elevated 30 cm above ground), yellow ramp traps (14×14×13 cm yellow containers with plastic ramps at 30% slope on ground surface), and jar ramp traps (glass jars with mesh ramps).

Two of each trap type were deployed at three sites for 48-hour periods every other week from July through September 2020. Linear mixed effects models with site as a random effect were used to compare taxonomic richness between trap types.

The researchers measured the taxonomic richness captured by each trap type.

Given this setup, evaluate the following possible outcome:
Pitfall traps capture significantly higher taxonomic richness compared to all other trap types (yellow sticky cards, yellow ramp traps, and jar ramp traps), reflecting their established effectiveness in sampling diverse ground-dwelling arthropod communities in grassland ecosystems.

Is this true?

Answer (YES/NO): NO